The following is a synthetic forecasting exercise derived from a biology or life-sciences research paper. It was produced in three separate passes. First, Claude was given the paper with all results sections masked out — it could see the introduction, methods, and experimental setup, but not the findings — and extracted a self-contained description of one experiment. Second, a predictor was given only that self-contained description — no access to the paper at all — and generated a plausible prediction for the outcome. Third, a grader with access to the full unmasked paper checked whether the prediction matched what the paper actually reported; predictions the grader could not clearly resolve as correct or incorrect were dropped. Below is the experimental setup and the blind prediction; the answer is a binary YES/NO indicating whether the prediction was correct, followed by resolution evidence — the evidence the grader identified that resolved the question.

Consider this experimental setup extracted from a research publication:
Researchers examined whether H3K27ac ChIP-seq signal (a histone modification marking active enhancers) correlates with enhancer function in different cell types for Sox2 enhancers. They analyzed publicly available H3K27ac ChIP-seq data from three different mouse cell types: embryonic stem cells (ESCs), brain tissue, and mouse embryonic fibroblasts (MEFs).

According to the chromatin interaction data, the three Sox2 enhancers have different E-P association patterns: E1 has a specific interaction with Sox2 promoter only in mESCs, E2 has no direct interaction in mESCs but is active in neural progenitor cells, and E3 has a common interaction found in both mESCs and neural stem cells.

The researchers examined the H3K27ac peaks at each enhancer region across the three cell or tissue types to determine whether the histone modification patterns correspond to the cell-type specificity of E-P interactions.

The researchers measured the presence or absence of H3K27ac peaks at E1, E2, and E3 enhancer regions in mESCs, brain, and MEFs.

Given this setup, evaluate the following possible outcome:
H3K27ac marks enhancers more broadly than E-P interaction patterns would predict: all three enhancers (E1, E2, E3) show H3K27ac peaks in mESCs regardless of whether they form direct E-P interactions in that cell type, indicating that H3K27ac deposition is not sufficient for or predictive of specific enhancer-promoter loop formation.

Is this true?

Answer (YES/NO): NO